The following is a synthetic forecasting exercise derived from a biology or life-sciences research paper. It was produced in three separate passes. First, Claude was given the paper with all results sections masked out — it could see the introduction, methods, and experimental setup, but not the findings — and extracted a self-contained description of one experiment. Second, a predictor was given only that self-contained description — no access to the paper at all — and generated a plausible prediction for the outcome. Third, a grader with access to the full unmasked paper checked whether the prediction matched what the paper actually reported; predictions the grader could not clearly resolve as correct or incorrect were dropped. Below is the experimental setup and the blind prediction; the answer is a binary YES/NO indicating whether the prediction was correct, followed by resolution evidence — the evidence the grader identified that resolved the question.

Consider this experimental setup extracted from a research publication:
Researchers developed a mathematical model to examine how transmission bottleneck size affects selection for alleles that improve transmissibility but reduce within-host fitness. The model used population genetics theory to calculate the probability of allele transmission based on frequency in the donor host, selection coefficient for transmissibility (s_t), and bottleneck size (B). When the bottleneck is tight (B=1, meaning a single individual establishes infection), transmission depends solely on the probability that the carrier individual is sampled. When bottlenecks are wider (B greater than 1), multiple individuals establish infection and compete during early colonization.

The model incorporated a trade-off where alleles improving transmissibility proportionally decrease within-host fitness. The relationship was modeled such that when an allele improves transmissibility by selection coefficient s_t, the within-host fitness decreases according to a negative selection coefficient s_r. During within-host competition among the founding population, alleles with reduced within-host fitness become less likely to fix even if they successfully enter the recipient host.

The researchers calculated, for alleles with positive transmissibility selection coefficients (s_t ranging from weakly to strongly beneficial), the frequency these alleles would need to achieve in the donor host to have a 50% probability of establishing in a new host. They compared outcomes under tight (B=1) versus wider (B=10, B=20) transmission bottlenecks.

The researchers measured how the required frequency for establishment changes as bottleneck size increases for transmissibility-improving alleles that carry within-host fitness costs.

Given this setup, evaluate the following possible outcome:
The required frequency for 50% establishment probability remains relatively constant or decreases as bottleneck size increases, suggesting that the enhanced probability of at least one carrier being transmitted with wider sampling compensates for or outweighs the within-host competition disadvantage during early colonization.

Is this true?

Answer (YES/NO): NO